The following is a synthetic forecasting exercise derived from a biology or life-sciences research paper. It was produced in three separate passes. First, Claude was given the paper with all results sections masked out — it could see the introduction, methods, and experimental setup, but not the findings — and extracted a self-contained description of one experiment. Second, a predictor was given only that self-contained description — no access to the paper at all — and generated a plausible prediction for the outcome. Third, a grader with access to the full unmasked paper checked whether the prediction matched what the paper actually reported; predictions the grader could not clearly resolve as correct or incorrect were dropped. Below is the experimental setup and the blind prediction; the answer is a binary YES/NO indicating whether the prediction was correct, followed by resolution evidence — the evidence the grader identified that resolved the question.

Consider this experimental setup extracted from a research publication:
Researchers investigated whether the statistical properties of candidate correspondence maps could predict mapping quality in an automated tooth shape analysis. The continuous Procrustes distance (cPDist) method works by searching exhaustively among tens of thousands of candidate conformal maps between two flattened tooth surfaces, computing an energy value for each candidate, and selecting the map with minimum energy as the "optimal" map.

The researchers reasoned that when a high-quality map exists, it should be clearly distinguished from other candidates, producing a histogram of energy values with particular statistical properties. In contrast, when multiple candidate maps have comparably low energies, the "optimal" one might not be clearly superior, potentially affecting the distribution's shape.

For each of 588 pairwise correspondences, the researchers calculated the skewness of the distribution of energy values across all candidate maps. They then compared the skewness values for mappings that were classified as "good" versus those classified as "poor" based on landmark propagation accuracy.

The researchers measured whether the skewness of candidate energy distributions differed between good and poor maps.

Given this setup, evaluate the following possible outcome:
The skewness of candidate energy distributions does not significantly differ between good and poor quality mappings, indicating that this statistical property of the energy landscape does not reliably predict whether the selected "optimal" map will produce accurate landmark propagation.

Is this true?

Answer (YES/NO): NO